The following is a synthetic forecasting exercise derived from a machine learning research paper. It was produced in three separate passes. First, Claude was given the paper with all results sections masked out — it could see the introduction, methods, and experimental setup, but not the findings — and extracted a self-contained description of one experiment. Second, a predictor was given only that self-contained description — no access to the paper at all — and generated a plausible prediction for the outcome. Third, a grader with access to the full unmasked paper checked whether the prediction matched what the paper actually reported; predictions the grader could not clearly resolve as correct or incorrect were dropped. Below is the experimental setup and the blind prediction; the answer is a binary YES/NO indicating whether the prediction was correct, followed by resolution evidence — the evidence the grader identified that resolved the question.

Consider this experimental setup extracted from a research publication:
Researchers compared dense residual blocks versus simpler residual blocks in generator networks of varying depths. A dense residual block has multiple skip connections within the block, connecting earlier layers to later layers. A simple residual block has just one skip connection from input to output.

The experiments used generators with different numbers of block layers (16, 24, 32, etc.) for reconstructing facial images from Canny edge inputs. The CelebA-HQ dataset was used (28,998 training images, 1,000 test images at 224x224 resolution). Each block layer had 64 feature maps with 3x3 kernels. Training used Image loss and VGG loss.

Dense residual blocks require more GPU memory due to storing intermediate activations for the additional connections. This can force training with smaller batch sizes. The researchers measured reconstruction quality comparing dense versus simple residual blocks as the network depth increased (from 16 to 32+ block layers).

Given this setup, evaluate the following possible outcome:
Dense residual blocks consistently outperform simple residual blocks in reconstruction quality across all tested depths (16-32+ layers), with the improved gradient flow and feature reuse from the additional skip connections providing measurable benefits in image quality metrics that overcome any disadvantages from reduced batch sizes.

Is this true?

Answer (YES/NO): NO